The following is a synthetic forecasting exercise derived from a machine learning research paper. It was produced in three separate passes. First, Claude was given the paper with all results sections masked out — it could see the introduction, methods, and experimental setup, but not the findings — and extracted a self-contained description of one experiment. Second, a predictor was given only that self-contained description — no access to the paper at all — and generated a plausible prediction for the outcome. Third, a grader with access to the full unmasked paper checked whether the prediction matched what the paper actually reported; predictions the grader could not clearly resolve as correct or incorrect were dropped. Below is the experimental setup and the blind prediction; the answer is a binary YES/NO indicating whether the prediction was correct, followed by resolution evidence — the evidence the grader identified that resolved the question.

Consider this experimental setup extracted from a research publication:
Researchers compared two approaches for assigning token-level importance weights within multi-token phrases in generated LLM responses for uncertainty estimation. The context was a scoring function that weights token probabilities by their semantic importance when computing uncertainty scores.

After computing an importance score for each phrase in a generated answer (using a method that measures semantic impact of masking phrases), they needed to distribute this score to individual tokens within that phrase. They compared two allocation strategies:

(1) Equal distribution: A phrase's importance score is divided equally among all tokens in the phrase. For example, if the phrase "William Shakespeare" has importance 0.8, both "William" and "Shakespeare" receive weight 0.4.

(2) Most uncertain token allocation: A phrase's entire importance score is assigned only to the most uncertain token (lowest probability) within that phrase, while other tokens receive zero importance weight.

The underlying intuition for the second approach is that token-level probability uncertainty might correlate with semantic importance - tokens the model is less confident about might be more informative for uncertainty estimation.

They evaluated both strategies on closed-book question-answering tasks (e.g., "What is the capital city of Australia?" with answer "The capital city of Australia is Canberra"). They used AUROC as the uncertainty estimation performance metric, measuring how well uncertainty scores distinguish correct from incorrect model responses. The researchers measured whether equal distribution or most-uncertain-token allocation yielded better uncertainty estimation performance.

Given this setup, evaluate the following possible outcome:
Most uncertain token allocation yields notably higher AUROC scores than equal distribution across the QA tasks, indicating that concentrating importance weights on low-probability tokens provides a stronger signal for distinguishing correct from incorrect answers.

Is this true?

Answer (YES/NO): NO